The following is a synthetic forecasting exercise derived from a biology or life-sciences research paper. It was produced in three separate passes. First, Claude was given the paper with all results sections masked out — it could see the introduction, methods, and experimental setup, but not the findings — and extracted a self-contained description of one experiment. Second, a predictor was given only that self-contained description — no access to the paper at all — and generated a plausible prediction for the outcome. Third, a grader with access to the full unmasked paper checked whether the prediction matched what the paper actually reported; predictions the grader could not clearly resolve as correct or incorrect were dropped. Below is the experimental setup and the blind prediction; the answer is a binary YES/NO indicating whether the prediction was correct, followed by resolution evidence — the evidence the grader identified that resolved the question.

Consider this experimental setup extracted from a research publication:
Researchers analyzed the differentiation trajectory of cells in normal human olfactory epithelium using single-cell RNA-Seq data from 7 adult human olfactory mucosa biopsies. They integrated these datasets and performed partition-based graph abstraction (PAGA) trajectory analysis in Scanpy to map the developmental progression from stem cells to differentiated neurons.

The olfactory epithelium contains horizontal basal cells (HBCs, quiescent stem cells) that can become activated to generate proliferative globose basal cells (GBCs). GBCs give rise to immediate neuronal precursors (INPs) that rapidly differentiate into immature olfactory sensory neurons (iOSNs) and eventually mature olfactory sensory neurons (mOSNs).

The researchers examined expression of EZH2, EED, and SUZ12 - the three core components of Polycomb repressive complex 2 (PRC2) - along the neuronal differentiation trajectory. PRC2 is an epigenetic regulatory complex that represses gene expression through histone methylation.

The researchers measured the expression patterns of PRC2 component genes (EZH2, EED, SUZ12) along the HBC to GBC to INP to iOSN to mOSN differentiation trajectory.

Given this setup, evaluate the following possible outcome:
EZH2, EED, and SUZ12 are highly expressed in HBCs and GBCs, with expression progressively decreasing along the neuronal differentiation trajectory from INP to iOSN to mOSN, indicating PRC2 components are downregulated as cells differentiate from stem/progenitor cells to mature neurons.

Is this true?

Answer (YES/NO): NO